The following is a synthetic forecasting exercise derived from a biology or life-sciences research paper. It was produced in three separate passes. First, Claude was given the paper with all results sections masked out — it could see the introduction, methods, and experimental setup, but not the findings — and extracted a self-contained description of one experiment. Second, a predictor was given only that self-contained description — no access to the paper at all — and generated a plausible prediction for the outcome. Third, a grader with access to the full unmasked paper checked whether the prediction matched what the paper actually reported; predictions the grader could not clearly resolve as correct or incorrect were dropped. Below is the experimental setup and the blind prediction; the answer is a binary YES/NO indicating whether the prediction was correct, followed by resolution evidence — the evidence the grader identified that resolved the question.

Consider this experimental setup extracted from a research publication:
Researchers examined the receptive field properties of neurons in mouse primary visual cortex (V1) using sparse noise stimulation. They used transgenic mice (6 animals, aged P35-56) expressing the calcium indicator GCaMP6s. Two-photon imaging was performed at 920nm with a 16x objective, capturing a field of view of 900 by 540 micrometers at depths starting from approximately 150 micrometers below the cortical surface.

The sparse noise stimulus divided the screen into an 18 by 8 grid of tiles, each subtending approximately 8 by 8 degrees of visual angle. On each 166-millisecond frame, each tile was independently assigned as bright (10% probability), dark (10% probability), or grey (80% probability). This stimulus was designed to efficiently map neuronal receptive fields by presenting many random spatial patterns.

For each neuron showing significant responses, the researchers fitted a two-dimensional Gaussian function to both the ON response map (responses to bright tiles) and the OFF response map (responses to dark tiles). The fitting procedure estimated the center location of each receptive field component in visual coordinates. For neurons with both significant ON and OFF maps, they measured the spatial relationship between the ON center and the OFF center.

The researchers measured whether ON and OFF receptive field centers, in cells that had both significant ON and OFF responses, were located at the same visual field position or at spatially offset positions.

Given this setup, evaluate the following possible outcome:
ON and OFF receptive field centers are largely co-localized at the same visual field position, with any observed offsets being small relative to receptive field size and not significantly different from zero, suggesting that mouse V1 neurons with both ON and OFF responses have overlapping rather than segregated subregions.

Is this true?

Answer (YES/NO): NO